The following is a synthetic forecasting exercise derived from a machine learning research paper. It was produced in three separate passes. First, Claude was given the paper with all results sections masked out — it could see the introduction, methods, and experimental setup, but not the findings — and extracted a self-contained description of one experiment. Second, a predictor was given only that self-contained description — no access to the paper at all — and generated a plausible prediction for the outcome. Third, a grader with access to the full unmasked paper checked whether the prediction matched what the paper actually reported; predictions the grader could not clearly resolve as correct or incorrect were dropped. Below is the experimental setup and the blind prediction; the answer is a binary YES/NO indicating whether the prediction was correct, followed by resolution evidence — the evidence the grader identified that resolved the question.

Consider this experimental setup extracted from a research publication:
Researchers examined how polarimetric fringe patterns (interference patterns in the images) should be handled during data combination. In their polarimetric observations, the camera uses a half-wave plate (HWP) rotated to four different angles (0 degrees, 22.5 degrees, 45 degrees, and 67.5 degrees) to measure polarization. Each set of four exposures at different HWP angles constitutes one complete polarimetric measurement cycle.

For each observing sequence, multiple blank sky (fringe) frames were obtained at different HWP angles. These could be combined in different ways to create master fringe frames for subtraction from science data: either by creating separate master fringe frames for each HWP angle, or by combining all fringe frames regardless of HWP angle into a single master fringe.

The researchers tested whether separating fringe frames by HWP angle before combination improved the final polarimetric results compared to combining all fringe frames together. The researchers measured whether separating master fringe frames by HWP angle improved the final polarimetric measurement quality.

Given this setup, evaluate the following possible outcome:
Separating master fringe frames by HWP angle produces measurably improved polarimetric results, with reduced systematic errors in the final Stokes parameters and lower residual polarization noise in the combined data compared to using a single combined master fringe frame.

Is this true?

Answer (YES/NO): NO